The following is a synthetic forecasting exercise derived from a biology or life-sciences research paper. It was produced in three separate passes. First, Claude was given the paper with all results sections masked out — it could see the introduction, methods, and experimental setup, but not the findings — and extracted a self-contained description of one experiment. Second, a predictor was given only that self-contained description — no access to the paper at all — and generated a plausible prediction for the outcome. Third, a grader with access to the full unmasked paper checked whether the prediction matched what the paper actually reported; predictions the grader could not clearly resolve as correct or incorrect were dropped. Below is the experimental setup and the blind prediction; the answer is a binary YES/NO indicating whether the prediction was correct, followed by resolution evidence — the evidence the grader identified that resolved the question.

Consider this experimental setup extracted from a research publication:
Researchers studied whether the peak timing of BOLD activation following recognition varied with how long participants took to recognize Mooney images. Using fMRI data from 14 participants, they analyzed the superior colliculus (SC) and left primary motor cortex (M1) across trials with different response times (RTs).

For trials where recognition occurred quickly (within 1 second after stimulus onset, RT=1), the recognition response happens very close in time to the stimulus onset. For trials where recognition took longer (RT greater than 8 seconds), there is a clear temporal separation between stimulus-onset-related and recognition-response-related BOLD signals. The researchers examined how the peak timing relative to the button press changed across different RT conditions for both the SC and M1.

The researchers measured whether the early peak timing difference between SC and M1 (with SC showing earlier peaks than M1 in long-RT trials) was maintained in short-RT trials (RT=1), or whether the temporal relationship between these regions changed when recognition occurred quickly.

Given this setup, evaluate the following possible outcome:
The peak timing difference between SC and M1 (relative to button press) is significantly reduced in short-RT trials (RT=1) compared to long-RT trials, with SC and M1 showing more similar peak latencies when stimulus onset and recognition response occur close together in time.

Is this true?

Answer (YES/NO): YES